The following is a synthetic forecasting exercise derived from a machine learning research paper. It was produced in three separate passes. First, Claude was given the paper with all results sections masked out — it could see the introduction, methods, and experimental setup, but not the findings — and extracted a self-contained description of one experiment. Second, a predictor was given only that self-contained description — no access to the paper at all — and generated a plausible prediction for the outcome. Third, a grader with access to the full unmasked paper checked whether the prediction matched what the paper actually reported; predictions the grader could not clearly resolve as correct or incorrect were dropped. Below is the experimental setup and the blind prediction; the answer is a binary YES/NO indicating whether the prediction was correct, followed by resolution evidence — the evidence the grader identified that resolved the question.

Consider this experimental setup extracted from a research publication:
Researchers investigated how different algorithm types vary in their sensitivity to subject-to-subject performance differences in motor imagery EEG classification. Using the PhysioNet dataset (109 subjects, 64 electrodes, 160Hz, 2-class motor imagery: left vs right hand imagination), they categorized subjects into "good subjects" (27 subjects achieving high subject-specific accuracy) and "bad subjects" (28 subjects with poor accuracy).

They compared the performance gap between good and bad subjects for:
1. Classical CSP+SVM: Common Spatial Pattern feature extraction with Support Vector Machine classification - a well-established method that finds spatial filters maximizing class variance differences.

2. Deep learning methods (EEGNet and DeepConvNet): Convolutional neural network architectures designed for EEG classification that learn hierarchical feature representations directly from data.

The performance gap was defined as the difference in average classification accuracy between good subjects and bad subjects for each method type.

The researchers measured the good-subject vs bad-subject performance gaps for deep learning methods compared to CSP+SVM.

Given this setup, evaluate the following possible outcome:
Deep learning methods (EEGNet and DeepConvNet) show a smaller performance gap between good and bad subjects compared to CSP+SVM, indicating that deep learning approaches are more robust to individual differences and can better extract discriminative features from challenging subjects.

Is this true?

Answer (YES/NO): NO